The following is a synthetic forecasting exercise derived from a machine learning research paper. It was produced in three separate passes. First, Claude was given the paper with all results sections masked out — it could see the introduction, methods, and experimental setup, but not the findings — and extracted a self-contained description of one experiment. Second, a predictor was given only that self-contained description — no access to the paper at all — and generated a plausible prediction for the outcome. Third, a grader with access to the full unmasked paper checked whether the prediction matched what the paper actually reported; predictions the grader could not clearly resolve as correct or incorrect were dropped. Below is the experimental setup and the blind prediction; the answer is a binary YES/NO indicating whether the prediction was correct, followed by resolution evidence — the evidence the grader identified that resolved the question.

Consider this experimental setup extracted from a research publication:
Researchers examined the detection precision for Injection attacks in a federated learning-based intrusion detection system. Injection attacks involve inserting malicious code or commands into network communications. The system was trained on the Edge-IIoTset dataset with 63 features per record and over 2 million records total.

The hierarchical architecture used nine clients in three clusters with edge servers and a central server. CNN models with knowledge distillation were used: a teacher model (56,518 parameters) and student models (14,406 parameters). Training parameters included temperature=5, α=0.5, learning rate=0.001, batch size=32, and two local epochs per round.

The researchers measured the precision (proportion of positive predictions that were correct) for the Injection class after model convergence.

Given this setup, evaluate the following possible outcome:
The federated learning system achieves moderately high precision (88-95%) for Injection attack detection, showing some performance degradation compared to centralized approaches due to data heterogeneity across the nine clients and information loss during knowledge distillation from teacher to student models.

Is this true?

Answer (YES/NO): NO